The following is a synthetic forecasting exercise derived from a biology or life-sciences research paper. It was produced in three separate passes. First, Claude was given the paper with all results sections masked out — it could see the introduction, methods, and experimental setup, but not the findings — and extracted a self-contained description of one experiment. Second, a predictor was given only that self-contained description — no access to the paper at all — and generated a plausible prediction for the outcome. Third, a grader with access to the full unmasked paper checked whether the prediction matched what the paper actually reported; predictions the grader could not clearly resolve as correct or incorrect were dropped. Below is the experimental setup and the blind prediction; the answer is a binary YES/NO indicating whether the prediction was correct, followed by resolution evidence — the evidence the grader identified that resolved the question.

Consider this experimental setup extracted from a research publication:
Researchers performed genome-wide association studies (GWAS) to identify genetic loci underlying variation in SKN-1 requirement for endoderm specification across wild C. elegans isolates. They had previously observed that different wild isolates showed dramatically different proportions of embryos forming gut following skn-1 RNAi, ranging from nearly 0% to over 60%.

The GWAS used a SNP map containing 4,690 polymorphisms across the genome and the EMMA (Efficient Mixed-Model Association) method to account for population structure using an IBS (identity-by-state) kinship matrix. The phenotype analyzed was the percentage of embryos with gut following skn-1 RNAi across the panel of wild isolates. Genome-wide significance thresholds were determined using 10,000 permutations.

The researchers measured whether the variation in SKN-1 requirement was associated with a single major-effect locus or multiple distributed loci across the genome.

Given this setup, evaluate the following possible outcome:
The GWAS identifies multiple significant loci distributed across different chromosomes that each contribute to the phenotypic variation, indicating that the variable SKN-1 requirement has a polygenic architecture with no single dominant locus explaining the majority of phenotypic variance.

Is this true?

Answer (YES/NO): YES